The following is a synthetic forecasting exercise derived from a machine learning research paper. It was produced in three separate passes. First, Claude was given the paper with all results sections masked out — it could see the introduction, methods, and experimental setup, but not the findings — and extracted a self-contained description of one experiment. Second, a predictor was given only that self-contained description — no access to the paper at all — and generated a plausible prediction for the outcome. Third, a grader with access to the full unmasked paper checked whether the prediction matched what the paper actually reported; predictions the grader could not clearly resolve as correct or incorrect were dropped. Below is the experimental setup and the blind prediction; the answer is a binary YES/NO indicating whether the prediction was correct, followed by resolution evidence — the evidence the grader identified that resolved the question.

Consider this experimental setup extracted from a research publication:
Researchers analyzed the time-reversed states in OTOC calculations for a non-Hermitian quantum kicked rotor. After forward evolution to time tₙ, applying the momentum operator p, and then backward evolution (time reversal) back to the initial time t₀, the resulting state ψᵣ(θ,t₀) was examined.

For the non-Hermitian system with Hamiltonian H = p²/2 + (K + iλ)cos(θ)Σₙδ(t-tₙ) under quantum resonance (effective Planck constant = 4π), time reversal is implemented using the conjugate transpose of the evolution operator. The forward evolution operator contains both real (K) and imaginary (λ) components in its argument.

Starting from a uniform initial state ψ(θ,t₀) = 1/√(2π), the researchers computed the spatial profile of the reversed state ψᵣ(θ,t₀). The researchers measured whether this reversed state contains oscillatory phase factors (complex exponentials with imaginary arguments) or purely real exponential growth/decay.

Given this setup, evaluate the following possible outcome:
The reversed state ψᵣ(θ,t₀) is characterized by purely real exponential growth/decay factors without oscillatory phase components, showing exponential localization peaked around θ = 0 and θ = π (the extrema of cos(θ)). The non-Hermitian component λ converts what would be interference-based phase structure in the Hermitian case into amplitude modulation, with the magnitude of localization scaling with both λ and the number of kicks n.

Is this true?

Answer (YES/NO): NO